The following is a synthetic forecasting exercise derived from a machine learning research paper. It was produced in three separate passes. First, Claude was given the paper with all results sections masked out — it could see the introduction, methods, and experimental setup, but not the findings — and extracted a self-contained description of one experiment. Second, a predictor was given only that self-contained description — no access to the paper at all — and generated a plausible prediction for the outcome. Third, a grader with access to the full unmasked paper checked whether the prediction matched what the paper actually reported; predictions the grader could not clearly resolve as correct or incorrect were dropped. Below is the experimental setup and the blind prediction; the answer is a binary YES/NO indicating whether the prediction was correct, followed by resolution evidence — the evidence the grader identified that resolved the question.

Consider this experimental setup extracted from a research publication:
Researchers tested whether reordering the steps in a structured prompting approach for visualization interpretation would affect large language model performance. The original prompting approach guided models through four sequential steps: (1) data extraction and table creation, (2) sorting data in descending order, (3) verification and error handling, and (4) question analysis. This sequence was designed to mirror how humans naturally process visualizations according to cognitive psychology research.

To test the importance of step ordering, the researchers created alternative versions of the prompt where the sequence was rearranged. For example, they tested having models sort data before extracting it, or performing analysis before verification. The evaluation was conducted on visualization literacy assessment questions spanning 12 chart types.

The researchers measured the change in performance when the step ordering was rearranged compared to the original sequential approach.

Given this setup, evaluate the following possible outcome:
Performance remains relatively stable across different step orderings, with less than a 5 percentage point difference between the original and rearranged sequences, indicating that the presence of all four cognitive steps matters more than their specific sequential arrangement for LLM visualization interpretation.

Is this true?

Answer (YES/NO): NO